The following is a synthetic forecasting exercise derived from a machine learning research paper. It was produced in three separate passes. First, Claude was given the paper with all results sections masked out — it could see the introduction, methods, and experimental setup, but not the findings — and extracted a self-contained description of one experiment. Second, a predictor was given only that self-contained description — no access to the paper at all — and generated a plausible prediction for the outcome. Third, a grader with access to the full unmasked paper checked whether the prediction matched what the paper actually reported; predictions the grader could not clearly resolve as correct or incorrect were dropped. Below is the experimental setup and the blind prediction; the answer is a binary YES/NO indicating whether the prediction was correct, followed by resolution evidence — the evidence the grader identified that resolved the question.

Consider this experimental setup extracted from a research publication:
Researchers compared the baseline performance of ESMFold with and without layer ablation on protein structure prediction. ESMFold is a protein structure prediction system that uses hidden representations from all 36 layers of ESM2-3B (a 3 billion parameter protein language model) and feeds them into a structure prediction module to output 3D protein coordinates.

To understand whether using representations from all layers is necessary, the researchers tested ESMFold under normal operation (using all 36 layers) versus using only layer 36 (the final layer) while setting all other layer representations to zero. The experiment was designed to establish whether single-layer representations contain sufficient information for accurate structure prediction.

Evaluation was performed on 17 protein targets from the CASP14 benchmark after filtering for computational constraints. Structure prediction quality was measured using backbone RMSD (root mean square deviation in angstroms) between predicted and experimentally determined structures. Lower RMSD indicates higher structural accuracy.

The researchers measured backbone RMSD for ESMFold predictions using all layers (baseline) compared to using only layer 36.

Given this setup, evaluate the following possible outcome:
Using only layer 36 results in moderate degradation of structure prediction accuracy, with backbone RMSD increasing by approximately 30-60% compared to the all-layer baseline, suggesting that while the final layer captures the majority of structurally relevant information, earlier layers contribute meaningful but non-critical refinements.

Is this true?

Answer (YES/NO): NO